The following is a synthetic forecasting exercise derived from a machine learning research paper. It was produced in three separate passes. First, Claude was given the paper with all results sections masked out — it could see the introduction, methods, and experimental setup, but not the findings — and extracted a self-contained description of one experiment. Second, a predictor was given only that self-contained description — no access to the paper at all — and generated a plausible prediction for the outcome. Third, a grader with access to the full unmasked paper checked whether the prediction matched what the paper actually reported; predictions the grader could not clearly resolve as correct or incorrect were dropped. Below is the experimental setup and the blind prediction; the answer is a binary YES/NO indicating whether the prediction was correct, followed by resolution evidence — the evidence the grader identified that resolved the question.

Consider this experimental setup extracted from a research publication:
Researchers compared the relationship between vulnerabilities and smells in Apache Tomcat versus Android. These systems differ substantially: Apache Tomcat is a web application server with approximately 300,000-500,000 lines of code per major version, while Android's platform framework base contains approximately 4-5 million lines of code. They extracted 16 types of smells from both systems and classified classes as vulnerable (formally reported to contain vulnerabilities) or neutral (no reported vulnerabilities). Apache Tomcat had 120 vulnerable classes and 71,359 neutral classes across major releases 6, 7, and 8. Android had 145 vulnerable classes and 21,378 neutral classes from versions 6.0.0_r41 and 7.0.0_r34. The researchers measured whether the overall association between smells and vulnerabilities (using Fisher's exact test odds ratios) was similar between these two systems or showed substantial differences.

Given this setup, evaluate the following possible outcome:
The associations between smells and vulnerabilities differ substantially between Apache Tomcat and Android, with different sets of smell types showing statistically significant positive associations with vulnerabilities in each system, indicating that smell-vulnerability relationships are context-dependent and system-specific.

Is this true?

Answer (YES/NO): NO